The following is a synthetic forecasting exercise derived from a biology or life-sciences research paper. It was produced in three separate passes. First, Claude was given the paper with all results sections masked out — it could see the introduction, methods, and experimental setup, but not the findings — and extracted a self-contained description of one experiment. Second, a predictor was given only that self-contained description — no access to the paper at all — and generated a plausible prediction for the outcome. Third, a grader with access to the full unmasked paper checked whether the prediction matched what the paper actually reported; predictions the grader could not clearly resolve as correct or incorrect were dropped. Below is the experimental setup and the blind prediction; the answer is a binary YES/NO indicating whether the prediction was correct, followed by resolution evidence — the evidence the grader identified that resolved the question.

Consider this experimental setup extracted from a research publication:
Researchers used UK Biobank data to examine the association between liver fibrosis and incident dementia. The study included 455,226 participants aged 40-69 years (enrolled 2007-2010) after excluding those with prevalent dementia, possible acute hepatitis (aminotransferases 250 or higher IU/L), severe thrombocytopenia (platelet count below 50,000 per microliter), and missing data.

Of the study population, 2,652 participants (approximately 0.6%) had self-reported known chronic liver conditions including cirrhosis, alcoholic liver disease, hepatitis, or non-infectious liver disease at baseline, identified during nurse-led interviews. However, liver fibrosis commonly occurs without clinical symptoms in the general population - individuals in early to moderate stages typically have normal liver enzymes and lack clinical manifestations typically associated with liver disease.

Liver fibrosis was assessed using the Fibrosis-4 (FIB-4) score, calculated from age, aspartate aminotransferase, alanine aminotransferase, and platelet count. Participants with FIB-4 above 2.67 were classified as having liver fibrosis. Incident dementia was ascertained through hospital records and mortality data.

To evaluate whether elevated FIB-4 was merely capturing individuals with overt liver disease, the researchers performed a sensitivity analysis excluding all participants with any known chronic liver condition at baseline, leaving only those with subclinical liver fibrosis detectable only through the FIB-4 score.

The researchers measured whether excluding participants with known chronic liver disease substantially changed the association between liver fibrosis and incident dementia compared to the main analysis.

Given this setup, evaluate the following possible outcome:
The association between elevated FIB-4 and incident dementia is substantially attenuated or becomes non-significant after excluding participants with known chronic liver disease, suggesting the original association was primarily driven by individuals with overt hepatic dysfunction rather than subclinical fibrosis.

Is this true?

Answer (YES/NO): NO